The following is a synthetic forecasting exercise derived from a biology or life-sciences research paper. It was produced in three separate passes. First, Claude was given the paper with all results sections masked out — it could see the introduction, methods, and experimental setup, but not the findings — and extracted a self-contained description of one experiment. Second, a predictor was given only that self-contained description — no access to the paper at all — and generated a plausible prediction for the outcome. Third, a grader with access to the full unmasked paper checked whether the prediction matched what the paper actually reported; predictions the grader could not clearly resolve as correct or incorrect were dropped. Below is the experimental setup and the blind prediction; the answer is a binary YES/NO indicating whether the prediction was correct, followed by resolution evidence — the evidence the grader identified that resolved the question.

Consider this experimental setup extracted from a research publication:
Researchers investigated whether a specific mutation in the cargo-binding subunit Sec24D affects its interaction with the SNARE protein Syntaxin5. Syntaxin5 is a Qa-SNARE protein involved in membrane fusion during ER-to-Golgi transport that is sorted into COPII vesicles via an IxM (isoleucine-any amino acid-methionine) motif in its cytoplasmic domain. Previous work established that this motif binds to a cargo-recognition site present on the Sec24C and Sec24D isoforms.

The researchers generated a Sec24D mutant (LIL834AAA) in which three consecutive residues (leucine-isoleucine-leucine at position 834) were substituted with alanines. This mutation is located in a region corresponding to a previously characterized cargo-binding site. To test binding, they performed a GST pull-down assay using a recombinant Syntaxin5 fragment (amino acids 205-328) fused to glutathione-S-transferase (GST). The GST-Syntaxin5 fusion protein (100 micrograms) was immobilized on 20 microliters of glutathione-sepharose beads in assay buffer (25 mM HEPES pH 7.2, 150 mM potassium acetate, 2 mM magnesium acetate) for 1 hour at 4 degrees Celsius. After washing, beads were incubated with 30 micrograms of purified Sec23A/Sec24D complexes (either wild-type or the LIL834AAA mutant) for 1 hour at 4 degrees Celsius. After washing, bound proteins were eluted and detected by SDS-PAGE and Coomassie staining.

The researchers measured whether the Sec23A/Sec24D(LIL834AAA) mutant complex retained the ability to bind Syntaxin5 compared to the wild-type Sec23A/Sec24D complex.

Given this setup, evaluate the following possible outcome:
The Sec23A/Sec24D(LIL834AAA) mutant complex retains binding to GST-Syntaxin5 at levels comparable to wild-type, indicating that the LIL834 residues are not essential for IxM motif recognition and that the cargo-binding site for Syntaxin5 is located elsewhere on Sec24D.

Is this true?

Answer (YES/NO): NO